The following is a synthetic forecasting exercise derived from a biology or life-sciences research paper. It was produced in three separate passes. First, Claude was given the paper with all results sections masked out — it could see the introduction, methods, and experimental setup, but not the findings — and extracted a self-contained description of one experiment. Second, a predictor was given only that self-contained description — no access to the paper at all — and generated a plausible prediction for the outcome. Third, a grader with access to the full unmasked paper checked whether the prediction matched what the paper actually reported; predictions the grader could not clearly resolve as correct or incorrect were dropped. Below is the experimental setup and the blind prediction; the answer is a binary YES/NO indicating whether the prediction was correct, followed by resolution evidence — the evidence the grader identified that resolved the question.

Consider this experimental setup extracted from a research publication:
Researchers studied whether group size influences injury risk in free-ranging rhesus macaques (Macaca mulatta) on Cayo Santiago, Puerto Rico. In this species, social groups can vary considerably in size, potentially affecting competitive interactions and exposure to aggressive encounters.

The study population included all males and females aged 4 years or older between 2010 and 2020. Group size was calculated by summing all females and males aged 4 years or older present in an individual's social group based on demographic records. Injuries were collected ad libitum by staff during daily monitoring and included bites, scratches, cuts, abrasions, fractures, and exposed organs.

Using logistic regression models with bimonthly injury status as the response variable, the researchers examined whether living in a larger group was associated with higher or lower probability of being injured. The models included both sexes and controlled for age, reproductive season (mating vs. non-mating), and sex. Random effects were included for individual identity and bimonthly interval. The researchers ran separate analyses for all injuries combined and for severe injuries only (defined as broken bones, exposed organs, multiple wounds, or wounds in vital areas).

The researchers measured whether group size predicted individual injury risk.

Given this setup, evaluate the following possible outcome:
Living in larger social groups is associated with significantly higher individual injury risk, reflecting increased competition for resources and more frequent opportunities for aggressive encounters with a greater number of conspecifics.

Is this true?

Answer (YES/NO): NO